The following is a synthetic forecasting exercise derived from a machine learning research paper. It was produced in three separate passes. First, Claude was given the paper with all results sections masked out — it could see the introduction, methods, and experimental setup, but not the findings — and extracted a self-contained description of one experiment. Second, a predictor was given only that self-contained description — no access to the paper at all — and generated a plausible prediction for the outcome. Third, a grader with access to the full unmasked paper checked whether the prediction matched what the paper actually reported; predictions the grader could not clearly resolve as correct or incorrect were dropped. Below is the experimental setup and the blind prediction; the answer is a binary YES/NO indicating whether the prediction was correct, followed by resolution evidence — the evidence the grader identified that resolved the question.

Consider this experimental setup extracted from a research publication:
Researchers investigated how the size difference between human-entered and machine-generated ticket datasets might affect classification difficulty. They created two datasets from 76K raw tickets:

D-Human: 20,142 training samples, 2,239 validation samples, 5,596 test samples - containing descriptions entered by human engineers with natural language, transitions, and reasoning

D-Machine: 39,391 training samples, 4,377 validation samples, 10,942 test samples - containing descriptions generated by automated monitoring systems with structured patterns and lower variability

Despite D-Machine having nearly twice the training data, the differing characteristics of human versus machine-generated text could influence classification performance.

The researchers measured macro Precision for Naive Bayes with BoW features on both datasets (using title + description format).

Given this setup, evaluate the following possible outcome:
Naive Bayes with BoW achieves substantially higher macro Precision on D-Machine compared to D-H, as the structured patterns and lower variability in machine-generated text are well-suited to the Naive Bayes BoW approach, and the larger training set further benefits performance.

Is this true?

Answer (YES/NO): NO